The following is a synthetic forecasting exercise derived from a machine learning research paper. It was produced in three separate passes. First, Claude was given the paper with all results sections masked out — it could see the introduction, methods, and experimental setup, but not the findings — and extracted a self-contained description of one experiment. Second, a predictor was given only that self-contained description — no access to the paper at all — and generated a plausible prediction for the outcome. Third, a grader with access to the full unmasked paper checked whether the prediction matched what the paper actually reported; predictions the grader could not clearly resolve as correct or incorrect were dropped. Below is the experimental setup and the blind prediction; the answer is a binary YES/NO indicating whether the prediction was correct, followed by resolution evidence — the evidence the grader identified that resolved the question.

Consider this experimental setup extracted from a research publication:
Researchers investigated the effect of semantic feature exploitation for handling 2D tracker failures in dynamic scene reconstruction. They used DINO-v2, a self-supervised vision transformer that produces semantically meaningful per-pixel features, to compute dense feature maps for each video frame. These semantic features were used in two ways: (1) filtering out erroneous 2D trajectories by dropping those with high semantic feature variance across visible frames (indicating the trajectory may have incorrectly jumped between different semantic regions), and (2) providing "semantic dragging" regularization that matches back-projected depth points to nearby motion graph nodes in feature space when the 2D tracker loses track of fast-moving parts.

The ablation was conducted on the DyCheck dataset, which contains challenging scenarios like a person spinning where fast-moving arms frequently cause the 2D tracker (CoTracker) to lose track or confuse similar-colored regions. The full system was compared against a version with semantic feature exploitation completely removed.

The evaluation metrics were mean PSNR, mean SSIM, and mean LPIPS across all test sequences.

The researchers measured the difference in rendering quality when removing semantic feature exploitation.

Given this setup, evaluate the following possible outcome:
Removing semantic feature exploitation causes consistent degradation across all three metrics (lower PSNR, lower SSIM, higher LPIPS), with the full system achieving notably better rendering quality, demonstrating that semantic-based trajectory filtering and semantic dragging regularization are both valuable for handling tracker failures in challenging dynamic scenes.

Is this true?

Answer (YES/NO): NO